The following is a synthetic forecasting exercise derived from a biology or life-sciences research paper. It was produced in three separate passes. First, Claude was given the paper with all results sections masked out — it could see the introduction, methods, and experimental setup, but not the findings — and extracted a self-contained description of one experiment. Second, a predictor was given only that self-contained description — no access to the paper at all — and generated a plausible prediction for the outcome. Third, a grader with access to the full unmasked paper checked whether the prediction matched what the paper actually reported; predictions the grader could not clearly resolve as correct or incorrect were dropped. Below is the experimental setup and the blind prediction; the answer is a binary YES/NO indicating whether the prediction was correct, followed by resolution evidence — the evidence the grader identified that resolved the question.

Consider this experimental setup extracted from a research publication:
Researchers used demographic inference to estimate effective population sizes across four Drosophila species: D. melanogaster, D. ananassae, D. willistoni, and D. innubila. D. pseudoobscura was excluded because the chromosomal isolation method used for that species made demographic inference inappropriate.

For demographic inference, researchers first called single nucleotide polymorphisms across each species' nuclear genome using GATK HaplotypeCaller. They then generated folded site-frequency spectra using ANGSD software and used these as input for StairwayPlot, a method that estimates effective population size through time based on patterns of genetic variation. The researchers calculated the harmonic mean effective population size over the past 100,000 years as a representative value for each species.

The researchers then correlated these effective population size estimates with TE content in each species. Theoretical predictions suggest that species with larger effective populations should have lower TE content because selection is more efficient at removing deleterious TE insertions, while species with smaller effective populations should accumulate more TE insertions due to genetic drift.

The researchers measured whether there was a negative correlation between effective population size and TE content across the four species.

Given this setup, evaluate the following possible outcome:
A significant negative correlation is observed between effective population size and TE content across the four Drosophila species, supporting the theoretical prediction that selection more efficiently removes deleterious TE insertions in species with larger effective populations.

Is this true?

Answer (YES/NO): NO